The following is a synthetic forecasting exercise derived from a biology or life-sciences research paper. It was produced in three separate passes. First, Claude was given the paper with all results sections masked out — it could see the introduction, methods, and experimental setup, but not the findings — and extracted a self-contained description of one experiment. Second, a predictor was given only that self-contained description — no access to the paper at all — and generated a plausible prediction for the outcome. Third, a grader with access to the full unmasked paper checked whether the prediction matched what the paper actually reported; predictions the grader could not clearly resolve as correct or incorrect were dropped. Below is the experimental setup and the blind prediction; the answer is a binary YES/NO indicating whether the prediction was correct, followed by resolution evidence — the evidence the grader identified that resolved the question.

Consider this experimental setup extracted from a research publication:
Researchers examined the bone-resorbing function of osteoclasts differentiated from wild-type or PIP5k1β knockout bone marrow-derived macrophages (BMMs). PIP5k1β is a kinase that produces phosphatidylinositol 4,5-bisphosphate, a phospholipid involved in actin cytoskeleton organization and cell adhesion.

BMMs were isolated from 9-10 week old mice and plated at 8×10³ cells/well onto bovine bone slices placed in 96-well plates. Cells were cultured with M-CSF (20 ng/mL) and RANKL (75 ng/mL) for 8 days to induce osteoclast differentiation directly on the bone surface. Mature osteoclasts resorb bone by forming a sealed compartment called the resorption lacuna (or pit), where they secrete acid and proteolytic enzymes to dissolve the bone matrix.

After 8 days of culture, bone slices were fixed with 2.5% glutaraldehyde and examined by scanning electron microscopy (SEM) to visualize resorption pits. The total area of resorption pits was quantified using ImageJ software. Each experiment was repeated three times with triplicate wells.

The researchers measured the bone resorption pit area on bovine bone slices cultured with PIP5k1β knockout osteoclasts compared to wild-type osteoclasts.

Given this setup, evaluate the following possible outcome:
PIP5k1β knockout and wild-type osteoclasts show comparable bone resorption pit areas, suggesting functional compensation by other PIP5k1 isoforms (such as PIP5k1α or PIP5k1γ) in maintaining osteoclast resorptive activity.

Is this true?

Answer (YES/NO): NO